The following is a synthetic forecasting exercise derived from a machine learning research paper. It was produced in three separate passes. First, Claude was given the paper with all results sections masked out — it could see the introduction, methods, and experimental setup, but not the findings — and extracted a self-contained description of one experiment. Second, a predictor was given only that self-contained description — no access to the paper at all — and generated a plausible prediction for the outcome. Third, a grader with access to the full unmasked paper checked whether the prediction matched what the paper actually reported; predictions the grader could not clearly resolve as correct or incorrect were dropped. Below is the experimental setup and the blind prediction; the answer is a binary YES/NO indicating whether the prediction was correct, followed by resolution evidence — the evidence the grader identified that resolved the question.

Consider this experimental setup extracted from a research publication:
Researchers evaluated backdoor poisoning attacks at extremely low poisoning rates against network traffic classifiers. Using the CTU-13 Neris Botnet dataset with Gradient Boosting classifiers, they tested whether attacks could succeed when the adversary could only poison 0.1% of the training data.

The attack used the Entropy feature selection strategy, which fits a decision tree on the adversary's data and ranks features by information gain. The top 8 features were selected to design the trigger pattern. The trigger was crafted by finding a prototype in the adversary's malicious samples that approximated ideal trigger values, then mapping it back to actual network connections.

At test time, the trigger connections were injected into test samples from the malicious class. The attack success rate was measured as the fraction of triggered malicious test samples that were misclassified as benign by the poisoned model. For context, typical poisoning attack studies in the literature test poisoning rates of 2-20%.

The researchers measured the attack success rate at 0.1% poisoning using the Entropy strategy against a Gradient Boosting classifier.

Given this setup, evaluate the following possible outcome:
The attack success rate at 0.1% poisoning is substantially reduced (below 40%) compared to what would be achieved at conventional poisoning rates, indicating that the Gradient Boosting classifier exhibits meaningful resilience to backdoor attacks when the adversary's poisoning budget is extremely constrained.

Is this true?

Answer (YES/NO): NO